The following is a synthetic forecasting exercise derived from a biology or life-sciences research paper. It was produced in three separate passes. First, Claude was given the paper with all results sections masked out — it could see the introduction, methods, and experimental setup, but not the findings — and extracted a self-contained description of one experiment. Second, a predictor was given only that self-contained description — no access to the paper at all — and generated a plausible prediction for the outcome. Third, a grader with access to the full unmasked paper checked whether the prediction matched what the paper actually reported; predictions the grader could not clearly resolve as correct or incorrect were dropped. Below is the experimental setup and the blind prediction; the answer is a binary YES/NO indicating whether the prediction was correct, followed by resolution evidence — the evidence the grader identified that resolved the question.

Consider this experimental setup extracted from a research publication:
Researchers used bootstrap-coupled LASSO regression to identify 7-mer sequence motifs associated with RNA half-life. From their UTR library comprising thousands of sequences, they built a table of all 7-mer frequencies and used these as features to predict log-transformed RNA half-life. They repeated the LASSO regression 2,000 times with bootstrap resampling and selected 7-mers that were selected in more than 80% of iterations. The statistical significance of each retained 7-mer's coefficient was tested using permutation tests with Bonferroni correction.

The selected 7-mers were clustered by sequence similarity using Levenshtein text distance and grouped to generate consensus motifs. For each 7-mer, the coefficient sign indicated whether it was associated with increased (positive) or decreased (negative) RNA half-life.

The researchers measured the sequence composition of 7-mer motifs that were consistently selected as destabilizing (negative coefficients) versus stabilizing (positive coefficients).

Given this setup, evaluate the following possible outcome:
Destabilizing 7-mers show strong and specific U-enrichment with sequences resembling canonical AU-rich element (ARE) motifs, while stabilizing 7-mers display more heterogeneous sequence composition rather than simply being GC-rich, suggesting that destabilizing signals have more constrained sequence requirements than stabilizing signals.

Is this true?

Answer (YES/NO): NO